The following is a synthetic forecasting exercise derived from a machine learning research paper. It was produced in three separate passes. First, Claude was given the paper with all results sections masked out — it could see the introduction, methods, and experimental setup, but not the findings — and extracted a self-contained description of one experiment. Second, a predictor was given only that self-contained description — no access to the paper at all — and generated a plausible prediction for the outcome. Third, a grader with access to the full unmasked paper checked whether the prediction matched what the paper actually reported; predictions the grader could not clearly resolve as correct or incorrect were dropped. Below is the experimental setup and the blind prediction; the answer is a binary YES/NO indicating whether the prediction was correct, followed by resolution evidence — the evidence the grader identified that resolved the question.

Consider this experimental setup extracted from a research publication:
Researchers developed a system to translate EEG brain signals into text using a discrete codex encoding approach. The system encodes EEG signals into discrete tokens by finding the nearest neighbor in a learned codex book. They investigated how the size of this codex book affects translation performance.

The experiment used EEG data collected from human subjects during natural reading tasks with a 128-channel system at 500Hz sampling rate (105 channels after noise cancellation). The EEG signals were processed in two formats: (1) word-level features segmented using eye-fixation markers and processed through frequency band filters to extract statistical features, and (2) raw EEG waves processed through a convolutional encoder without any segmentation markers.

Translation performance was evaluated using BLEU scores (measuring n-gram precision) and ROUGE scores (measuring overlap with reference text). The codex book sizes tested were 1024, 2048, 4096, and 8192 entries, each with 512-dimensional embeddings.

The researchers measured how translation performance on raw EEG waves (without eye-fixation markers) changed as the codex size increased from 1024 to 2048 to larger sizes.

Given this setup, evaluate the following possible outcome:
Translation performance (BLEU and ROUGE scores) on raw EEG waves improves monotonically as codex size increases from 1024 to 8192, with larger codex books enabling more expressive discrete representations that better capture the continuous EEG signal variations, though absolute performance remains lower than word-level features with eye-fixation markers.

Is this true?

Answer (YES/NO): NO